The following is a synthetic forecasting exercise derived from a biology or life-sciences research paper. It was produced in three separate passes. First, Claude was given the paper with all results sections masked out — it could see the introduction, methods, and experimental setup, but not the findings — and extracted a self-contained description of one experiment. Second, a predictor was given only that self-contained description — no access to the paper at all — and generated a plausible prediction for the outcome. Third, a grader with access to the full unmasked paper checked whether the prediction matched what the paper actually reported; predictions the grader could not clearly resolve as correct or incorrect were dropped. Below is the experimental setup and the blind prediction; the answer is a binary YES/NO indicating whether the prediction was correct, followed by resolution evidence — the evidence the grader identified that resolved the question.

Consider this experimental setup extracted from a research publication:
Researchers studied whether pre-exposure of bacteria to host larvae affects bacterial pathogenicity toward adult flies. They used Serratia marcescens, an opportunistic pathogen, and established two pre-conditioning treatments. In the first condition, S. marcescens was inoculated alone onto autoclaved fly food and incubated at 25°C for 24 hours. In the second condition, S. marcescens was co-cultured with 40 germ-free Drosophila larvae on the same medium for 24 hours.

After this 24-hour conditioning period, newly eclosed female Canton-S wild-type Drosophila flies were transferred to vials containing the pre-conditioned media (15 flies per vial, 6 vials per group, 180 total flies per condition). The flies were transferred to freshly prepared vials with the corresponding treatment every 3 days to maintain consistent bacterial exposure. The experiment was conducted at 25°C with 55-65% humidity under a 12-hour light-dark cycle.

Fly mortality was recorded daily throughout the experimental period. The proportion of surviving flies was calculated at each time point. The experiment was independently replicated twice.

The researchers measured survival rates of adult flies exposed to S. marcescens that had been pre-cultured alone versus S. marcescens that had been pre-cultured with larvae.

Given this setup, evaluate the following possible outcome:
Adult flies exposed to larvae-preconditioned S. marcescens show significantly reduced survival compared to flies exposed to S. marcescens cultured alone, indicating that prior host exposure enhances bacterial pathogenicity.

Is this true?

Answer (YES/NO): NO